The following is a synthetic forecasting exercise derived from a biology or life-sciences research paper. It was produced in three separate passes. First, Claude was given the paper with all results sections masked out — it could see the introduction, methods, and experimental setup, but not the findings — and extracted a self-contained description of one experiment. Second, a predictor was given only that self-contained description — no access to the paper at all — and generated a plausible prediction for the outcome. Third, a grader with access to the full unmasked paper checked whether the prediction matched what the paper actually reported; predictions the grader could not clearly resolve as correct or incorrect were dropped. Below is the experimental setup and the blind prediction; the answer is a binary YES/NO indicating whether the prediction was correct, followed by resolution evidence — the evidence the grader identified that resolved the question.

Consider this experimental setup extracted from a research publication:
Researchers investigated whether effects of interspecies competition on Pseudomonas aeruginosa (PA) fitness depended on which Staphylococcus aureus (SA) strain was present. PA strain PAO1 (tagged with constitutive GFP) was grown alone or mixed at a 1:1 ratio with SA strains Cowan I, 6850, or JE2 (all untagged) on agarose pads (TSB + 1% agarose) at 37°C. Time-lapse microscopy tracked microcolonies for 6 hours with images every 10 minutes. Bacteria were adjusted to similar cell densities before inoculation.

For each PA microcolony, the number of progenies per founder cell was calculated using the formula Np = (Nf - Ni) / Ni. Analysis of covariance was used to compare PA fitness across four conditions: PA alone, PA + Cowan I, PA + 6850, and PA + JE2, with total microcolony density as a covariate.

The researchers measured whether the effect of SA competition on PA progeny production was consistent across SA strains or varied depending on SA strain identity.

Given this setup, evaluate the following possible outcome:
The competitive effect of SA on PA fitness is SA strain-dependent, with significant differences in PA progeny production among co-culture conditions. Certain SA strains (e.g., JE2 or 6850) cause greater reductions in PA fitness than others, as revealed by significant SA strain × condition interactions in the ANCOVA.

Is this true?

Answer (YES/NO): NO